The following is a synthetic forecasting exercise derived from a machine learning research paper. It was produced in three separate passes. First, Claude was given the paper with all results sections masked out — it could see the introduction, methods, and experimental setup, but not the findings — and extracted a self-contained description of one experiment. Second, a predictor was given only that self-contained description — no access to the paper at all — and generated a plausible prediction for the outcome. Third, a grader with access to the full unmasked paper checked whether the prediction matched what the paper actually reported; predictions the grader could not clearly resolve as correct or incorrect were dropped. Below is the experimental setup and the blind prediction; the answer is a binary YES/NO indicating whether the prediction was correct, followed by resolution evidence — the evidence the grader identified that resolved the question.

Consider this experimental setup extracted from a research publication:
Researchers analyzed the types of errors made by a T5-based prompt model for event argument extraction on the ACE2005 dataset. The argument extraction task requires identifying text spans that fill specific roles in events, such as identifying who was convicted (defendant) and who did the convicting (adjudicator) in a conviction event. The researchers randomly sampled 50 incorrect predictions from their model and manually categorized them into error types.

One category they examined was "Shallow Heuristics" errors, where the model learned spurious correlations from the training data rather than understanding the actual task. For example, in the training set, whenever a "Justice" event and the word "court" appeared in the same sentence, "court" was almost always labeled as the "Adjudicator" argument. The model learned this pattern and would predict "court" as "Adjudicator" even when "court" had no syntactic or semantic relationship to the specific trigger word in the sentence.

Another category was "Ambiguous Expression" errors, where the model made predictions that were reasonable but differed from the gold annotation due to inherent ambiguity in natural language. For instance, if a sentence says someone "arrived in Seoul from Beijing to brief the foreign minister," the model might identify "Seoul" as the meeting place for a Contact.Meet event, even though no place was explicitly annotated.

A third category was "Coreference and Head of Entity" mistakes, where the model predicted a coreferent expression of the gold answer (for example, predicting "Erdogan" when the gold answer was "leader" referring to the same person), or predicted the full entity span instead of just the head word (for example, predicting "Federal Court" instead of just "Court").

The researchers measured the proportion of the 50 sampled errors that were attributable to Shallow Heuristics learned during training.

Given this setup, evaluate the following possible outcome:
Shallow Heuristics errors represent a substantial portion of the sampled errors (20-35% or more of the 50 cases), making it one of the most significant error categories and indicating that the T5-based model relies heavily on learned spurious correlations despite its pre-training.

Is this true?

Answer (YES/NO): YES